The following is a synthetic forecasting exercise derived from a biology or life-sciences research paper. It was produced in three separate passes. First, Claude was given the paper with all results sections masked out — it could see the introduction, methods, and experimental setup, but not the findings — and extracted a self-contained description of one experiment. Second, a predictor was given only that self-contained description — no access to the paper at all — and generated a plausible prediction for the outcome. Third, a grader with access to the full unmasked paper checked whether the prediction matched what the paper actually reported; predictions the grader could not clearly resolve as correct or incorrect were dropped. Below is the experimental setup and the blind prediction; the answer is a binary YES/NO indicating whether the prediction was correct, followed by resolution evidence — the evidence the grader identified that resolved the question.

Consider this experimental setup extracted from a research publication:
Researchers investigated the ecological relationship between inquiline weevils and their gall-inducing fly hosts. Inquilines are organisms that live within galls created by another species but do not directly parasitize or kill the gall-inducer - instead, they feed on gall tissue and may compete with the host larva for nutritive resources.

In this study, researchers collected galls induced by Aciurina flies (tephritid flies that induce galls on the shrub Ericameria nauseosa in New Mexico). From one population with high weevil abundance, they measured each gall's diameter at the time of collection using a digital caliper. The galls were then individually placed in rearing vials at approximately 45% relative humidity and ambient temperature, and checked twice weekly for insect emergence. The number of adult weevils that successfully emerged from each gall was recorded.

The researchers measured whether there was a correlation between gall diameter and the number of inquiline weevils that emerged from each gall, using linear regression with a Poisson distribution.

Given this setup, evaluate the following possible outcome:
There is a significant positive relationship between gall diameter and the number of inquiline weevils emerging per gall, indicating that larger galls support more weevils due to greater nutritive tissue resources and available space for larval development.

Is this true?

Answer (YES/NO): NO